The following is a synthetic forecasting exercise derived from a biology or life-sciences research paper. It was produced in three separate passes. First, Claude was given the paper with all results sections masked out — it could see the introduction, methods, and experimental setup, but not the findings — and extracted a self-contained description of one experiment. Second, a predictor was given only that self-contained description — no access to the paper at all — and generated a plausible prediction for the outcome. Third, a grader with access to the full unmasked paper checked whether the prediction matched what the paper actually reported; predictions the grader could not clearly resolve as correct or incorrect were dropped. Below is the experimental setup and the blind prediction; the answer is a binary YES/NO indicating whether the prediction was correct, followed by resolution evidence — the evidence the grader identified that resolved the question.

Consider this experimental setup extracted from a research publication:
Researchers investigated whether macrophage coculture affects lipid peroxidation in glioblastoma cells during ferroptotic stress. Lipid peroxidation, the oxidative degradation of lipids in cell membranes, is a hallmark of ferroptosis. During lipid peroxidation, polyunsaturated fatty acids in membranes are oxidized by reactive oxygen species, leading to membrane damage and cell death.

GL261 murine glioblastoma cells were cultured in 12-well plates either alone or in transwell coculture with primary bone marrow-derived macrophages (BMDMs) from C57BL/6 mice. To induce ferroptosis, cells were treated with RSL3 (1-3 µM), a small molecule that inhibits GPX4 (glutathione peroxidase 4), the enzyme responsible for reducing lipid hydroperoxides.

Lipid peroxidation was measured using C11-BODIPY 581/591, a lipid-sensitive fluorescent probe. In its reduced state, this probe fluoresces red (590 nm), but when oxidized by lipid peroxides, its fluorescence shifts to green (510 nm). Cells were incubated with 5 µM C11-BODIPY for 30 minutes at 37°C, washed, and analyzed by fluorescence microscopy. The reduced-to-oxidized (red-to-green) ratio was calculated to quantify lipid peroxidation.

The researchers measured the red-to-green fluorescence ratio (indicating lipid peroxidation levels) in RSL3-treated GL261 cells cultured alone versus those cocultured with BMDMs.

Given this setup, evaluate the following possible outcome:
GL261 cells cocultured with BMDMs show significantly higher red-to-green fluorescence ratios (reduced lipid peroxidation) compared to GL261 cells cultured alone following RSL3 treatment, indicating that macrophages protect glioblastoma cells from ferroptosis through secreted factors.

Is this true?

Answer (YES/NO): YES